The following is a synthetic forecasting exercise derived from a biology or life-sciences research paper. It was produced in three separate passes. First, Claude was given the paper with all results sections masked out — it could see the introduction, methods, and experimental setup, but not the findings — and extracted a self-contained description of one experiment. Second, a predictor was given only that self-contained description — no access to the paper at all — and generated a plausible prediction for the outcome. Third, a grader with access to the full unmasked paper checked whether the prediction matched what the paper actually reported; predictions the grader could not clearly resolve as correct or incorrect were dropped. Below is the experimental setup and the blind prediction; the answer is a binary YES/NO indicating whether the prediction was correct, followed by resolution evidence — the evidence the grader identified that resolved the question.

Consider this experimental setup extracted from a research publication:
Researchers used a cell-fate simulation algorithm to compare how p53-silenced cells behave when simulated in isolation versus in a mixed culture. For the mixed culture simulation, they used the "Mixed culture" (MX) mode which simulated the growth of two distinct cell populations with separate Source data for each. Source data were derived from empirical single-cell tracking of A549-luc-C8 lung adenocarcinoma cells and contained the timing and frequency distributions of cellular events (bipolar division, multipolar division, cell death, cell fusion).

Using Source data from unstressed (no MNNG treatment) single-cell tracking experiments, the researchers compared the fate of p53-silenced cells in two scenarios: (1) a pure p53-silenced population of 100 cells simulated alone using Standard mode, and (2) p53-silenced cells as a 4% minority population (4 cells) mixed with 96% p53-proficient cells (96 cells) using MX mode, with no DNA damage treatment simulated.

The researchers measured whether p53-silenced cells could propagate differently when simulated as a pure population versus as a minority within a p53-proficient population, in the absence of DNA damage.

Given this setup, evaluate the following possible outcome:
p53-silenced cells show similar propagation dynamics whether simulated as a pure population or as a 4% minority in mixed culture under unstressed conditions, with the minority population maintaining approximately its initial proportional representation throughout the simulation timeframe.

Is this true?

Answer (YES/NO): NO